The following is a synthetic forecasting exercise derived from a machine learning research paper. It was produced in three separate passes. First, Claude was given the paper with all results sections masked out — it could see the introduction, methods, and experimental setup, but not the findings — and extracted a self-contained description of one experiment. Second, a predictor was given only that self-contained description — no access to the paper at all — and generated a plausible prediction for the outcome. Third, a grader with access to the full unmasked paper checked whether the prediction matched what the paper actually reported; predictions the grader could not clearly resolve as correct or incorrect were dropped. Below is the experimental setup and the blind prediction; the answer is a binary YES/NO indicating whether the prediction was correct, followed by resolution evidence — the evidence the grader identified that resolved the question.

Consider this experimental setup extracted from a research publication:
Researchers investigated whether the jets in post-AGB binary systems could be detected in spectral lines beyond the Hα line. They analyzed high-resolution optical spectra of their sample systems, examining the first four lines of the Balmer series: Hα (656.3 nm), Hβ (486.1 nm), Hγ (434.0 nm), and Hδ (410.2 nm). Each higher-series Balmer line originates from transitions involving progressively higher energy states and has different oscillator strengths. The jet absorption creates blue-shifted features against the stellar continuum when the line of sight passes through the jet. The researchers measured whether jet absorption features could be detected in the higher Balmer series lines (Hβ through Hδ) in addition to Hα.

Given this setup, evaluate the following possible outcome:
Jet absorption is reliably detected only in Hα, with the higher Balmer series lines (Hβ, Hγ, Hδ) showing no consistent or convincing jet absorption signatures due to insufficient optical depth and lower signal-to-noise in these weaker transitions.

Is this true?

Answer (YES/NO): NO